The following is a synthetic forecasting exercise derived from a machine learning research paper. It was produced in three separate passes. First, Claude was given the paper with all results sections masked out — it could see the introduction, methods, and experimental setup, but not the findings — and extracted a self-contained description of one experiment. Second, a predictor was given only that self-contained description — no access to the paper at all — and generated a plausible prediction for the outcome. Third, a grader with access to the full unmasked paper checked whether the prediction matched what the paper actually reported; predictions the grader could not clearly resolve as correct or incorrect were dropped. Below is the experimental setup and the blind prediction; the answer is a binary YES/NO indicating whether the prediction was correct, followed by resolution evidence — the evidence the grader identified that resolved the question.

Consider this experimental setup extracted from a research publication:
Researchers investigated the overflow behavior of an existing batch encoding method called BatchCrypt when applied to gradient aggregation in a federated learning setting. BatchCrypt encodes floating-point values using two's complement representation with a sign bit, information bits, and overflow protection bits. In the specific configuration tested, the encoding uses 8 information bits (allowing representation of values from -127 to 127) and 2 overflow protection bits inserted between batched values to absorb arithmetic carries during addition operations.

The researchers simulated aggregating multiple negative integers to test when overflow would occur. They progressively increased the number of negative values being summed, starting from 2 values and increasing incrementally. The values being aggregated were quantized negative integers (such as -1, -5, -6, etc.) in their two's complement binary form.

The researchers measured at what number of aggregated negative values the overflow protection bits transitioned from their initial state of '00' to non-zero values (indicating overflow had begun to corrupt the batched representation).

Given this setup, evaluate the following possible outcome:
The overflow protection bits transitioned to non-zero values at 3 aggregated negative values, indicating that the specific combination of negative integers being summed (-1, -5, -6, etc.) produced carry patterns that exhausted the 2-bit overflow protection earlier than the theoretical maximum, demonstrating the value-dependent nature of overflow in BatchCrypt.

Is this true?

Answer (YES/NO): NO